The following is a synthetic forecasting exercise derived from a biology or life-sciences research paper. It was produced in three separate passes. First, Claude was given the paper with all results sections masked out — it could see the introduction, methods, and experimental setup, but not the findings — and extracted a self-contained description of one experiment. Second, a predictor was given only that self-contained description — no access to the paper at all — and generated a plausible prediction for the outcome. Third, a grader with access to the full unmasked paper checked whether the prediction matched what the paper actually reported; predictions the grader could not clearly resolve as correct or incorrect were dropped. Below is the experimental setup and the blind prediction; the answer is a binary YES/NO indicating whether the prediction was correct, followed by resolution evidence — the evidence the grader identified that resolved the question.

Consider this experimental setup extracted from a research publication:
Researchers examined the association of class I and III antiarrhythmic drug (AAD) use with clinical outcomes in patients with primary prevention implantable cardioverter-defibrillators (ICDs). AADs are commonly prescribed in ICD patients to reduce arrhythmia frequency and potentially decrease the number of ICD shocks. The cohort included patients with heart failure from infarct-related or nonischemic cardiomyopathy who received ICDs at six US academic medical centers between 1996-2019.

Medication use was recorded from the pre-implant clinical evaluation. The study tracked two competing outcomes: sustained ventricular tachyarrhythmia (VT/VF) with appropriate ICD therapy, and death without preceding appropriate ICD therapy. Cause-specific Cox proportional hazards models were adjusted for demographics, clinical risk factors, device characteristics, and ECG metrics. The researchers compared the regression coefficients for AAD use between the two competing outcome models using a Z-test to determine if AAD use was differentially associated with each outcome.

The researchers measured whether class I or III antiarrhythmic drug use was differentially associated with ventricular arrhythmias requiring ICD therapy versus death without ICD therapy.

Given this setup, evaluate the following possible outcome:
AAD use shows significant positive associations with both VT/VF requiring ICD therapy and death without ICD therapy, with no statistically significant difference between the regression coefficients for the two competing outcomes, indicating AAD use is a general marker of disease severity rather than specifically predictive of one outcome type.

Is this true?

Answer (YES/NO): NO